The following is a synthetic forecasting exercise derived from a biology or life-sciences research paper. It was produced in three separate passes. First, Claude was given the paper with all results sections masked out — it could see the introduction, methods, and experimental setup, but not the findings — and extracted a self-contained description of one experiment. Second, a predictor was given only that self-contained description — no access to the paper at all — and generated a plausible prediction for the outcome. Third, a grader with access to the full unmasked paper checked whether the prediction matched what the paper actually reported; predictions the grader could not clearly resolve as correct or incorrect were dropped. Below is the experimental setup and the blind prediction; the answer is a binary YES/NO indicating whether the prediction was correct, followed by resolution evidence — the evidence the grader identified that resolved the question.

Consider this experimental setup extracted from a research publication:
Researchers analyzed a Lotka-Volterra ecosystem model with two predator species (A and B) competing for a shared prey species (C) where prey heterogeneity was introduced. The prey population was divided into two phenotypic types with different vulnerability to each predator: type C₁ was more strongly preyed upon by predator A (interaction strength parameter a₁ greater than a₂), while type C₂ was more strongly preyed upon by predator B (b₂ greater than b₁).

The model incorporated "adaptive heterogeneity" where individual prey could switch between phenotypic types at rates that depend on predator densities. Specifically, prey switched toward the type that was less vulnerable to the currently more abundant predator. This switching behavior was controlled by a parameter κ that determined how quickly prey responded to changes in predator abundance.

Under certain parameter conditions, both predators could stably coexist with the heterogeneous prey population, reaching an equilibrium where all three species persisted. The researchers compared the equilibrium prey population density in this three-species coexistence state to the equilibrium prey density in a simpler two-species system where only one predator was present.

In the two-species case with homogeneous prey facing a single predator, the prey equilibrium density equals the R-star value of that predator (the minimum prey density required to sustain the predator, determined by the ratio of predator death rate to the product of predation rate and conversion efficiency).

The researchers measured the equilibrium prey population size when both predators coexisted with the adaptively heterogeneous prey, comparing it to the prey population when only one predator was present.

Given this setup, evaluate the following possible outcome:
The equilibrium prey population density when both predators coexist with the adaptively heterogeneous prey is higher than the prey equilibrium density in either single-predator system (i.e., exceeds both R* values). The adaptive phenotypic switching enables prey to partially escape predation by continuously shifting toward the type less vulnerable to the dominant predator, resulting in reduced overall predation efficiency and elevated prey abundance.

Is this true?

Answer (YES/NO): NO